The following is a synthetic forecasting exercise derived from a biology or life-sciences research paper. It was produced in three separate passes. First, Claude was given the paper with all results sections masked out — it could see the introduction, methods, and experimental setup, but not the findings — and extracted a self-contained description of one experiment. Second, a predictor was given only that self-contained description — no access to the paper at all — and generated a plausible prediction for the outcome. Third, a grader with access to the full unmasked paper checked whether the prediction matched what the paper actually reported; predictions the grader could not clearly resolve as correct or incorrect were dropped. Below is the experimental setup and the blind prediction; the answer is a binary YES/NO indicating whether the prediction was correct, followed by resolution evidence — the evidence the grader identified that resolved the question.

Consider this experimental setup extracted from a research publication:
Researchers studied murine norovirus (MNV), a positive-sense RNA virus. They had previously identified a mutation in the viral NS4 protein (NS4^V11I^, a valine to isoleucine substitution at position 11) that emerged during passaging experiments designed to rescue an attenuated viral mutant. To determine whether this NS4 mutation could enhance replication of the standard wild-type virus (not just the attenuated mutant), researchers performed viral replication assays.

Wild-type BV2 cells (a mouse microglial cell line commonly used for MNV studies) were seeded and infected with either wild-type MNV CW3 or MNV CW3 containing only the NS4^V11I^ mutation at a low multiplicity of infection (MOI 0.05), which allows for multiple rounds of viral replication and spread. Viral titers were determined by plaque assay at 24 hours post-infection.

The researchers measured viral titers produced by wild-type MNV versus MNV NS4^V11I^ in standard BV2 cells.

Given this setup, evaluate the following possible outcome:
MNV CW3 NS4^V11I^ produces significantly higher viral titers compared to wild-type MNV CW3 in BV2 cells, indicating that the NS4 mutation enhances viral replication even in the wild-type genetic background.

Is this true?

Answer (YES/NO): YES